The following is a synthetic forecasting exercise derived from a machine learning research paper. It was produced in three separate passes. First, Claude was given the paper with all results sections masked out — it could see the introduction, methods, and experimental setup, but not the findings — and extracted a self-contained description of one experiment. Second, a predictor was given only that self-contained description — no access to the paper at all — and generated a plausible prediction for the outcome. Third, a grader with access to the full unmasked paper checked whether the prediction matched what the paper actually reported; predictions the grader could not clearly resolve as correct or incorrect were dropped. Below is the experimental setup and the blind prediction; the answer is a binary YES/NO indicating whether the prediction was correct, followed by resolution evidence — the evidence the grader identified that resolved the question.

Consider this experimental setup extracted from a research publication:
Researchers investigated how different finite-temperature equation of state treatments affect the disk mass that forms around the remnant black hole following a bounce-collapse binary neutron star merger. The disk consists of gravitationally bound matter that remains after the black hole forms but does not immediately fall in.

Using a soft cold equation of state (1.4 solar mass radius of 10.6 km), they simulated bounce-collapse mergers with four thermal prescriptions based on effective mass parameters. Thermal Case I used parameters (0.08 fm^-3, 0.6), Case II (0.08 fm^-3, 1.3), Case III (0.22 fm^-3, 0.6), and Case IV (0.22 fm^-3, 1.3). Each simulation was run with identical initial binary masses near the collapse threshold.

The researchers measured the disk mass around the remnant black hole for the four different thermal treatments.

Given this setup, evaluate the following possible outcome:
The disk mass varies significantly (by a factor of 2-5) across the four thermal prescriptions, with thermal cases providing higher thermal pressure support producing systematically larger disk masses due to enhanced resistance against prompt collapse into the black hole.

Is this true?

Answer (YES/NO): NO